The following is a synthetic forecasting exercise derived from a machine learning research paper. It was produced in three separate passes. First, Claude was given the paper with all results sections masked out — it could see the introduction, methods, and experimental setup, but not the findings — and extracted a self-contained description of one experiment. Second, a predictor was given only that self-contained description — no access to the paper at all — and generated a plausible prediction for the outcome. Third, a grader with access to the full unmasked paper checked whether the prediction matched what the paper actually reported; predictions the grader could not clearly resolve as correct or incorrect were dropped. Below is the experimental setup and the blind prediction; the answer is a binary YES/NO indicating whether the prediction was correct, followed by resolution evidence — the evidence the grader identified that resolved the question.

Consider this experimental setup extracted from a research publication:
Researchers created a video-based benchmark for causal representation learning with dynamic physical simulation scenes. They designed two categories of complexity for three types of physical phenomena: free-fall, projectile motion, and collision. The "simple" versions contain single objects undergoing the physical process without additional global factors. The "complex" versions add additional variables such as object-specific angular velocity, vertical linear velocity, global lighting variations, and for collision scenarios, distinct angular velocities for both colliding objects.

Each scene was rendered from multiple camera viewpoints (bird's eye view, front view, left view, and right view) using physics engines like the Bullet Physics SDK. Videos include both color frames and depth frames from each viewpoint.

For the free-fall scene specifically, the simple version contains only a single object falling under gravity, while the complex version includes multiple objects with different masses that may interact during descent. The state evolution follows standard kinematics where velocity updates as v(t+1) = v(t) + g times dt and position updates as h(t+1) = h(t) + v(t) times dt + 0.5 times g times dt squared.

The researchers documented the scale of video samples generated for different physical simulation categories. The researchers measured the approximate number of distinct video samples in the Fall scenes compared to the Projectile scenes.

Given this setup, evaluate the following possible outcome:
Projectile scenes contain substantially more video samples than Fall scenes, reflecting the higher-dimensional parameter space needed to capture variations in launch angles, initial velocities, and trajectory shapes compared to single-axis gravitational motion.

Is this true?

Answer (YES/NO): NO